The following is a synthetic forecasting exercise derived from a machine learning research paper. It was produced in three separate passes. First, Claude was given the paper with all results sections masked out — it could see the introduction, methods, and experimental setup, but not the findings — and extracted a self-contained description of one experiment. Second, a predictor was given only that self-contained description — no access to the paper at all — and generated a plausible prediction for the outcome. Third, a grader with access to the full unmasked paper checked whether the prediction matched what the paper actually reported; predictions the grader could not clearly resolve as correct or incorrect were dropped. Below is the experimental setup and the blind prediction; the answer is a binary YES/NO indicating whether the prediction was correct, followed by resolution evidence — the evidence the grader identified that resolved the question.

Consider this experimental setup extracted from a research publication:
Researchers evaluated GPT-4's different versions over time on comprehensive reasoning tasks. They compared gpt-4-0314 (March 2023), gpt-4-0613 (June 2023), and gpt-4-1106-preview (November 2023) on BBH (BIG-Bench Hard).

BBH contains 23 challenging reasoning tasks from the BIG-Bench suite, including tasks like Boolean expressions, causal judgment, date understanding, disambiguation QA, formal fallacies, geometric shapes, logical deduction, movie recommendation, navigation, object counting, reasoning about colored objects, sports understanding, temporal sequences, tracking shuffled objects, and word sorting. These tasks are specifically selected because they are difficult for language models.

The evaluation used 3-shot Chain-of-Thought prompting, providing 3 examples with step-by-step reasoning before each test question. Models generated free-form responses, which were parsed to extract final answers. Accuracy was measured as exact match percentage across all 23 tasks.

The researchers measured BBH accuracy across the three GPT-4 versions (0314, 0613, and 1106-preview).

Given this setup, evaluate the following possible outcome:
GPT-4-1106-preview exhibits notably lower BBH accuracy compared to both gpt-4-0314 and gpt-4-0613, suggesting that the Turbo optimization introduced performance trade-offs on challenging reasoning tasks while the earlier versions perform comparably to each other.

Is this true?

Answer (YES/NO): YES